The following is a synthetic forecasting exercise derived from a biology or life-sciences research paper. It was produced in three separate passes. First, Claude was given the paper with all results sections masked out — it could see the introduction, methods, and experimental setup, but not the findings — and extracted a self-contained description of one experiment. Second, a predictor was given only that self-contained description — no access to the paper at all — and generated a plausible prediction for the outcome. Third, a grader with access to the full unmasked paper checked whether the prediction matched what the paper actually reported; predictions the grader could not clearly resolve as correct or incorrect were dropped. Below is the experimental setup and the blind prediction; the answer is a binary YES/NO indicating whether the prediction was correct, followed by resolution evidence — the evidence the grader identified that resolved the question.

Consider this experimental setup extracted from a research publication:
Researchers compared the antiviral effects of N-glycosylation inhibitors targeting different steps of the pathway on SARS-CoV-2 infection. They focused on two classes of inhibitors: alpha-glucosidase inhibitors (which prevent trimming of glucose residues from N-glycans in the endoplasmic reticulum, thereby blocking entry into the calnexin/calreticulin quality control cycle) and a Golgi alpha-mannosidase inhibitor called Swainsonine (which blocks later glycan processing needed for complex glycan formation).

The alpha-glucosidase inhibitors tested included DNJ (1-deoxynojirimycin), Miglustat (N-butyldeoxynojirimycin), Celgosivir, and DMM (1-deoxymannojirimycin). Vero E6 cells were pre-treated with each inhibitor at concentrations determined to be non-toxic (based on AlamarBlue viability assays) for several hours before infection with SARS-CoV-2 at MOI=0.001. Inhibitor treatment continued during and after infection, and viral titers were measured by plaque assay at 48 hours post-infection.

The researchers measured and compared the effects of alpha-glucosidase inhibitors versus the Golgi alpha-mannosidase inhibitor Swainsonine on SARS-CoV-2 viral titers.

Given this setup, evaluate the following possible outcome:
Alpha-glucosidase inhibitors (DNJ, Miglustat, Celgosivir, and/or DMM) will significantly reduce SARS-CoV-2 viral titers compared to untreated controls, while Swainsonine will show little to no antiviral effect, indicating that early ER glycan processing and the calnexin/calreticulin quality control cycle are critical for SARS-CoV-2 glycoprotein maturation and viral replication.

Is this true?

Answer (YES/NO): NO